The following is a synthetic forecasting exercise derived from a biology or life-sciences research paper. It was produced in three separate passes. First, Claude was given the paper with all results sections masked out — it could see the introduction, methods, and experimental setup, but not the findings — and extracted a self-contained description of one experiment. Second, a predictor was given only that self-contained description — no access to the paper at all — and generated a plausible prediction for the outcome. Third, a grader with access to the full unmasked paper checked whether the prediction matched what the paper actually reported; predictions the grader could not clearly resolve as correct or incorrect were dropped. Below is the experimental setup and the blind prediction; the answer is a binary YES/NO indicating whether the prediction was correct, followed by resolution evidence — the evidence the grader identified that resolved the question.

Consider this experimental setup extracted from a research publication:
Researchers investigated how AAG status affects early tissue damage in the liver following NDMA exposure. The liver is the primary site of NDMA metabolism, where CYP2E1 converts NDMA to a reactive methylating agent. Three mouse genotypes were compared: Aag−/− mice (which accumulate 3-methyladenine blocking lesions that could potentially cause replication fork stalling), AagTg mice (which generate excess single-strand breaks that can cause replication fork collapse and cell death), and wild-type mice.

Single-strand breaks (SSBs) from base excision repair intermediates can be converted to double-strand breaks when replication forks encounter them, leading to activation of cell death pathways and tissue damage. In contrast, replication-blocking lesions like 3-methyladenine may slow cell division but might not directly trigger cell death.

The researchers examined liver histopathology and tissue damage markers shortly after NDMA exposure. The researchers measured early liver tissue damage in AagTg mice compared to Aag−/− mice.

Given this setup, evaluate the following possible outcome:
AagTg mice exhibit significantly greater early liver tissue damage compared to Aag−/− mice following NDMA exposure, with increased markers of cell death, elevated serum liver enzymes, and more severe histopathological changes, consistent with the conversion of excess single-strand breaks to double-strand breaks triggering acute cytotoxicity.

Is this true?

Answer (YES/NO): NO